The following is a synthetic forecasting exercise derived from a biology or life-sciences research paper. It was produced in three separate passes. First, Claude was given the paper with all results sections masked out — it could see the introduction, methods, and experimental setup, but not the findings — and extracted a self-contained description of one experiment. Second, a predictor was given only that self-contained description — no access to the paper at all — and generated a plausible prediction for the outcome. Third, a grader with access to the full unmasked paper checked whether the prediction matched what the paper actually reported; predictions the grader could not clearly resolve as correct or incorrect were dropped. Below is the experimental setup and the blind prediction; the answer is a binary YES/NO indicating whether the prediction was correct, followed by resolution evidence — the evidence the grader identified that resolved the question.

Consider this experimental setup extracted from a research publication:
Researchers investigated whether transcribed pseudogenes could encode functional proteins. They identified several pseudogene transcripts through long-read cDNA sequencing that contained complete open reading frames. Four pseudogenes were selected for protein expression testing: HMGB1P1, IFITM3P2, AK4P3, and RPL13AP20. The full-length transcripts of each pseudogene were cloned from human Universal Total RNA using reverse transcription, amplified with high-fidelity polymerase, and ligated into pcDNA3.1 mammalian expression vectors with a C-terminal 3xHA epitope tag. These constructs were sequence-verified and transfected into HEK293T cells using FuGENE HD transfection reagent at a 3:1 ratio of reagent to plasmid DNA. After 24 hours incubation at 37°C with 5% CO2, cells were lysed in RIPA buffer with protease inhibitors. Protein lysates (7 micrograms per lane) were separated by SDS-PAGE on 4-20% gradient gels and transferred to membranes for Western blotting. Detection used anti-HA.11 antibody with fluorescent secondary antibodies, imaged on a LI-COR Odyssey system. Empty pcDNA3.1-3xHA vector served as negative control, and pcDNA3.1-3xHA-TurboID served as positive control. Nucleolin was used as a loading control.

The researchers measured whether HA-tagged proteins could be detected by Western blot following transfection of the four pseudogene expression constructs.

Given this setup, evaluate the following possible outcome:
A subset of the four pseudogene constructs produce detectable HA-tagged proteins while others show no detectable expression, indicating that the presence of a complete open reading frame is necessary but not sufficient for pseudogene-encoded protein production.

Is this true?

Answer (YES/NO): YES